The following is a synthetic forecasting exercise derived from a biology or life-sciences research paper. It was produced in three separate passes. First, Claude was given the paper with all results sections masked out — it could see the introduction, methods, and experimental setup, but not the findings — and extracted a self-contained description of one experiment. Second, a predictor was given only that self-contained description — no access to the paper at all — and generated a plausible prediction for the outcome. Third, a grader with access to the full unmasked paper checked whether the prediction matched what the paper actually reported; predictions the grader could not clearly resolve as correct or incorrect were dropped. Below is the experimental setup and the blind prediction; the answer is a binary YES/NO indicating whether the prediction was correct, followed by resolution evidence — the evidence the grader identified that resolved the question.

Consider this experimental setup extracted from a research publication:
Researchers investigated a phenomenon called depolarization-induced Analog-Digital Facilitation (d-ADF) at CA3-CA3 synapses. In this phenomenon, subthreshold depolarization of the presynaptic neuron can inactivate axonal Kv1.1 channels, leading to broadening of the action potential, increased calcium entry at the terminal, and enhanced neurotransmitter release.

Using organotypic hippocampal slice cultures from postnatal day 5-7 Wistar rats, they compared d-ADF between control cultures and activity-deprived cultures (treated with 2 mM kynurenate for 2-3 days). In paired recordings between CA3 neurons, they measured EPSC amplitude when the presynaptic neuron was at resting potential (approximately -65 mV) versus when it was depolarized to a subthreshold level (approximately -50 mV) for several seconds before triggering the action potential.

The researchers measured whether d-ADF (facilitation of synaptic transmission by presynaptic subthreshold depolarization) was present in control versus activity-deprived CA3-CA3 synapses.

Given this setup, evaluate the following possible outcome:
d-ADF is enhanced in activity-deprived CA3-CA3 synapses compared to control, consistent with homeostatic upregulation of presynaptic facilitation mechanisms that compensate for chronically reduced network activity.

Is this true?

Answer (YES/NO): NO